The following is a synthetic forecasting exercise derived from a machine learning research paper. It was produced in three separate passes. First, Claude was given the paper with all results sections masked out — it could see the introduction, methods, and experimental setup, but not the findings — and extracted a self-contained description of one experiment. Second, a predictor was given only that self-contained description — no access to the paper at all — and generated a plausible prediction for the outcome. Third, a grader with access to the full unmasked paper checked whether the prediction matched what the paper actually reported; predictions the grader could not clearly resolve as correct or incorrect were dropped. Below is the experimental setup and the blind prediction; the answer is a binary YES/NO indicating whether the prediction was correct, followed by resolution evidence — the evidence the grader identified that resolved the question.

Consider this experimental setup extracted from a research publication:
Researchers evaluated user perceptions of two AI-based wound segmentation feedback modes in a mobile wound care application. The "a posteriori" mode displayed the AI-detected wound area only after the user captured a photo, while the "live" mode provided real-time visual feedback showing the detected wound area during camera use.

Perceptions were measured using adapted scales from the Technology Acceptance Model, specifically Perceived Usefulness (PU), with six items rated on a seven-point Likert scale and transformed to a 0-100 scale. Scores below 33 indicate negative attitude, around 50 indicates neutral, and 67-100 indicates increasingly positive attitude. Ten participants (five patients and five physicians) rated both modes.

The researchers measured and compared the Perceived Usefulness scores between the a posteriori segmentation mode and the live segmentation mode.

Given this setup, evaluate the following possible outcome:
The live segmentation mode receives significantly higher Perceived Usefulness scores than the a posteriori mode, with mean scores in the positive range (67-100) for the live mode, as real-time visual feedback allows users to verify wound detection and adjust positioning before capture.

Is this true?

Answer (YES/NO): NO